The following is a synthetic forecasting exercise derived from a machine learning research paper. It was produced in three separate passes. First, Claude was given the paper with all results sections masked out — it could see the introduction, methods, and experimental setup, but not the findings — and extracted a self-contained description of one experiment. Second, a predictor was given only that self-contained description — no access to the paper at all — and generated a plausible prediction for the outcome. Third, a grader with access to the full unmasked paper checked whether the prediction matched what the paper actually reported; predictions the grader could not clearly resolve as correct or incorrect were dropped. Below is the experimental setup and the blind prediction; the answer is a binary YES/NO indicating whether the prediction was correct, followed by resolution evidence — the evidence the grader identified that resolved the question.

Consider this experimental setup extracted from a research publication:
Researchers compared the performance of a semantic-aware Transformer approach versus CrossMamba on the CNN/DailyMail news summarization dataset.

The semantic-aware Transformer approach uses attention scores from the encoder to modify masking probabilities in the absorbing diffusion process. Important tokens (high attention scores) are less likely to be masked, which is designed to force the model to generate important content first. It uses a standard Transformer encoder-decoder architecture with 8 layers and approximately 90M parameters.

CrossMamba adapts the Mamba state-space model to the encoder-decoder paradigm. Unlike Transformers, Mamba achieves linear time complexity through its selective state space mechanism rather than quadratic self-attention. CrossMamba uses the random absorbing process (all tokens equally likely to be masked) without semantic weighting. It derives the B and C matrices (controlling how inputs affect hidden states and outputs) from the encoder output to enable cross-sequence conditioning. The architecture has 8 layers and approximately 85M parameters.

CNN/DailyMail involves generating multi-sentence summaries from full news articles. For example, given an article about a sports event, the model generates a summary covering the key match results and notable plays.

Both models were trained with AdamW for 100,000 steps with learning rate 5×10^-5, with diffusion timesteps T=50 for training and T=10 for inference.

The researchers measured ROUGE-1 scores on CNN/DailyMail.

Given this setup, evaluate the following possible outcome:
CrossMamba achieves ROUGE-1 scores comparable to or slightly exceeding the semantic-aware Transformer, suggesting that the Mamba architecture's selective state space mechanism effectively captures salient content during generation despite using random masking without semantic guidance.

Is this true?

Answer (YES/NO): NO